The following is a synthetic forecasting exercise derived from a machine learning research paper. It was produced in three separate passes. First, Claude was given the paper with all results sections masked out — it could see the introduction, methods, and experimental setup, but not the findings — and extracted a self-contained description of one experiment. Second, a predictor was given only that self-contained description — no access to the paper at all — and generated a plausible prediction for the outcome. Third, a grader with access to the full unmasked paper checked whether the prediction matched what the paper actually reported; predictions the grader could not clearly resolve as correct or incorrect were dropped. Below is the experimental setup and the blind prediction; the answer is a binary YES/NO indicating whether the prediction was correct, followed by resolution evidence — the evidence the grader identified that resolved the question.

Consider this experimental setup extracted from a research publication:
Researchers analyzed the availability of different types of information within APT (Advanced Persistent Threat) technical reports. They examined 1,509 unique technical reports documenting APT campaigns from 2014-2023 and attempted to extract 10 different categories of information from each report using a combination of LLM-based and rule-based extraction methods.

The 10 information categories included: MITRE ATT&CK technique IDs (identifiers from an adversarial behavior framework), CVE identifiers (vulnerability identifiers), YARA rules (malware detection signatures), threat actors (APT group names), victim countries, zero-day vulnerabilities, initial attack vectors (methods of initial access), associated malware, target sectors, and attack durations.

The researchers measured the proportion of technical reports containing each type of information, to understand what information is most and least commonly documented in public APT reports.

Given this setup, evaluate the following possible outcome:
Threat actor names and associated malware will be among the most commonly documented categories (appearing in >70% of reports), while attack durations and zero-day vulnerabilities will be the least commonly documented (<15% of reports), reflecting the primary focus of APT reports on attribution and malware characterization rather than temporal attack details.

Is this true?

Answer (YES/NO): NO